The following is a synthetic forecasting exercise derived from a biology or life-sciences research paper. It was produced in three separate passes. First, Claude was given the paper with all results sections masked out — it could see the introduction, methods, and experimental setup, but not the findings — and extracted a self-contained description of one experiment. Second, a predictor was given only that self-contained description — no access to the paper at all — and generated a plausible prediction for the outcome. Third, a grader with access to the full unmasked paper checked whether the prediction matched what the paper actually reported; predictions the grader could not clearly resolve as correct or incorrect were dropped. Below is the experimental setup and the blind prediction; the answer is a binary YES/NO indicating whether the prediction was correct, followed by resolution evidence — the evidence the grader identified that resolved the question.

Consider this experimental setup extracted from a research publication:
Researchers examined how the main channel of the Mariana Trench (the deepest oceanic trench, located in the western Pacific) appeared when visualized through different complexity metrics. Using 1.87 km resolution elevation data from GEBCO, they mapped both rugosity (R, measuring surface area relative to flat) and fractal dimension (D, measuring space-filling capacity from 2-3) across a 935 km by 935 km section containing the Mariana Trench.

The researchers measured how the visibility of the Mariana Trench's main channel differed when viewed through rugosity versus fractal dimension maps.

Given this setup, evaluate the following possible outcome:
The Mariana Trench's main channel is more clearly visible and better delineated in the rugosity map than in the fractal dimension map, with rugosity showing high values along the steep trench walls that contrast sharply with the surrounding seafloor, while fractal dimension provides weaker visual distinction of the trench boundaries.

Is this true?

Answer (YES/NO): YES